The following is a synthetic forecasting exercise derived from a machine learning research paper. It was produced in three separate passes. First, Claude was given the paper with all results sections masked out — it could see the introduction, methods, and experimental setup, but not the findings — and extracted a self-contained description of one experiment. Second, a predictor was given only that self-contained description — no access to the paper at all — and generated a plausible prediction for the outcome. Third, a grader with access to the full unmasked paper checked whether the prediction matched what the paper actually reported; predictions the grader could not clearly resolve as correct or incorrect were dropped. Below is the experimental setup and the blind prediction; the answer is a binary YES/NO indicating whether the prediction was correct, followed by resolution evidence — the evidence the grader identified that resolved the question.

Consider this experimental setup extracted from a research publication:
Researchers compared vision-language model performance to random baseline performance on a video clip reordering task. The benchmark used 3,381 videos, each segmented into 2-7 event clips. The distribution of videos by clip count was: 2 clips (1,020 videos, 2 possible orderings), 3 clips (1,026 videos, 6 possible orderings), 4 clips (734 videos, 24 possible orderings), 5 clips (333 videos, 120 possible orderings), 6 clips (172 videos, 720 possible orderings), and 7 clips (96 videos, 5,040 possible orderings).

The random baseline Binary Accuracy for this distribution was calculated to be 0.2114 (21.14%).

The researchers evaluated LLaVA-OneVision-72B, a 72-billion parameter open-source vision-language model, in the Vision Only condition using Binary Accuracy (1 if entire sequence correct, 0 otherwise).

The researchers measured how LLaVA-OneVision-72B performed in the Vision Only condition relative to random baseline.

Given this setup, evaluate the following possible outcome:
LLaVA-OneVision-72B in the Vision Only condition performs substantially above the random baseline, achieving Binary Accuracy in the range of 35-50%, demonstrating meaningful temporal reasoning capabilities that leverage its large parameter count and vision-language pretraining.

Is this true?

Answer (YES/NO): NO